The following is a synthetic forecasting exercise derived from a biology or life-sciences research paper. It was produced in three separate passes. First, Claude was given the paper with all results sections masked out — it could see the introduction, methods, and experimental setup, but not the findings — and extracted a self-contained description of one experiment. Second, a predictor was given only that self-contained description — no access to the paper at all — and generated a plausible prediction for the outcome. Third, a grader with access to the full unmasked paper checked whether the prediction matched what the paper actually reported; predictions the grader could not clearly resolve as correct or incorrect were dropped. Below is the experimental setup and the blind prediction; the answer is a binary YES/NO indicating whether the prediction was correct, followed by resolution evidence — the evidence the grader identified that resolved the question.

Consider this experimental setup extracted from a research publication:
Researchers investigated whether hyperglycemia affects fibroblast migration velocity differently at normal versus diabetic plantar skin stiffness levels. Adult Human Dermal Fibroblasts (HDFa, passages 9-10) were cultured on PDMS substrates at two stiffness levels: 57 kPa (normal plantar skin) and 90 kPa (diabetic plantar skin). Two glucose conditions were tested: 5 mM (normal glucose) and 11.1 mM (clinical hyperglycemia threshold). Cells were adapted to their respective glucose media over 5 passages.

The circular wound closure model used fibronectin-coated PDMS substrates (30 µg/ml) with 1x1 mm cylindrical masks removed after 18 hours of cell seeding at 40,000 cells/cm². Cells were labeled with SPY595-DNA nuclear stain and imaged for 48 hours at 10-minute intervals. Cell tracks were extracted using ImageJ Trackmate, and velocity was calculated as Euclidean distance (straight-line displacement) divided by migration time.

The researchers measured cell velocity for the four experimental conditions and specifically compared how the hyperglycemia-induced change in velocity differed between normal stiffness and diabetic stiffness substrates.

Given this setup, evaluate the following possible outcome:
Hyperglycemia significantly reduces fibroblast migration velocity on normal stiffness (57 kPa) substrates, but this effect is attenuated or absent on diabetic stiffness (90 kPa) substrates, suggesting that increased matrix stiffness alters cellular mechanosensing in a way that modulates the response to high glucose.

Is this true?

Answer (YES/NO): NO